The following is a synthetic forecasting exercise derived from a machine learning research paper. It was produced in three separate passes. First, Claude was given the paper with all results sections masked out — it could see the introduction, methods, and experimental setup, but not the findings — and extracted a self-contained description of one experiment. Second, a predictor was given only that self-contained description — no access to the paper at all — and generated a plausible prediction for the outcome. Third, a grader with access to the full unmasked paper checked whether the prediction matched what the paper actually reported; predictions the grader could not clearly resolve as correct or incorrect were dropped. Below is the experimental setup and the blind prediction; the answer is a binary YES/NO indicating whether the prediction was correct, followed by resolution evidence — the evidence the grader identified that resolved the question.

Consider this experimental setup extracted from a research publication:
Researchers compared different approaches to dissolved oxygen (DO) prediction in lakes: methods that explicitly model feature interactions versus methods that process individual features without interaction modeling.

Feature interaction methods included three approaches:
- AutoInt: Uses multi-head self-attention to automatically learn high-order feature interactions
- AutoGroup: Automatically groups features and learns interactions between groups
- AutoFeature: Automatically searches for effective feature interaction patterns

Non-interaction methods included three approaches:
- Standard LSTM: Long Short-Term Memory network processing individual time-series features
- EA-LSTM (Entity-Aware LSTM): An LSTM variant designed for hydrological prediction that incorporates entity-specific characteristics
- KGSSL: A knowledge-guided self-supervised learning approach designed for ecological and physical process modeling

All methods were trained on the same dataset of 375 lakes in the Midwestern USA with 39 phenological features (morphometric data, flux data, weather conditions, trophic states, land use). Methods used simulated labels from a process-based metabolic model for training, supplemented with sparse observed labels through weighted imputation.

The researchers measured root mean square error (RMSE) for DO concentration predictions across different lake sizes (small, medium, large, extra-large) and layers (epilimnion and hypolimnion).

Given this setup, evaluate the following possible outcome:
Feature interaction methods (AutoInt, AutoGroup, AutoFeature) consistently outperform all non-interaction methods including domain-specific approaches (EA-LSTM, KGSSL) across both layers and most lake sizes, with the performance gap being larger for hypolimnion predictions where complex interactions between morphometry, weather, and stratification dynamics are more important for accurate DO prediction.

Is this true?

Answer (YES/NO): NO